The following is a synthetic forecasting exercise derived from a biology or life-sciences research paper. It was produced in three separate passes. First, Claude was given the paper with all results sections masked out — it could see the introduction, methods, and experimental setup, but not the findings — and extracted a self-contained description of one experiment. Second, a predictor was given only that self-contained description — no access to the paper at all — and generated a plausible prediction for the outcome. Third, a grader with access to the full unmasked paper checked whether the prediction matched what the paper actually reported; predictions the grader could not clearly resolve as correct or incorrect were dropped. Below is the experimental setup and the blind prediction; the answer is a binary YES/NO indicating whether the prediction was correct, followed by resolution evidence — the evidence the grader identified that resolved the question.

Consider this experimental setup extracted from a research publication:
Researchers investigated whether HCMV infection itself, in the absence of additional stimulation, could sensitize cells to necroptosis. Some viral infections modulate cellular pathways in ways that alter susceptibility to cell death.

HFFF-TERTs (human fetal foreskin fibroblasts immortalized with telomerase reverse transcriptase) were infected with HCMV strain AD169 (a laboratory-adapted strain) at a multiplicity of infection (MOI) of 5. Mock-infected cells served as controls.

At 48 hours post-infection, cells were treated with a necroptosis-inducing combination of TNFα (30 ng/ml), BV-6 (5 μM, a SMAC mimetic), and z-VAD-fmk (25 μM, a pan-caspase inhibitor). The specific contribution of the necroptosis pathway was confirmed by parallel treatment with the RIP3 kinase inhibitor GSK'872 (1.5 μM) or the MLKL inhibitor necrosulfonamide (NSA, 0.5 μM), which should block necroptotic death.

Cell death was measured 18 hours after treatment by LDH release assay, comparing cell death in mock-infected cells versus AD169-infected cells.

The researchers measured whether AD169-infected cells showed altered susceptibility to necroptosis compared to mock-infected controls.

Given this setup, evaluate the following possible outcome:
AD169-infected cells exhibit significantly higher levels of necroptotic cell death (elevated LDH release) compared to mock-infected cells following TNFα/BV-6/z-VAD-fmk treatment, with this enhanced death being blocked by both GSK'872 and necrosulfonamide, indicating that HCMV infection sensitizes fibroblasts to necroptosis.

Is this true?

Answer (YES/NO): NO